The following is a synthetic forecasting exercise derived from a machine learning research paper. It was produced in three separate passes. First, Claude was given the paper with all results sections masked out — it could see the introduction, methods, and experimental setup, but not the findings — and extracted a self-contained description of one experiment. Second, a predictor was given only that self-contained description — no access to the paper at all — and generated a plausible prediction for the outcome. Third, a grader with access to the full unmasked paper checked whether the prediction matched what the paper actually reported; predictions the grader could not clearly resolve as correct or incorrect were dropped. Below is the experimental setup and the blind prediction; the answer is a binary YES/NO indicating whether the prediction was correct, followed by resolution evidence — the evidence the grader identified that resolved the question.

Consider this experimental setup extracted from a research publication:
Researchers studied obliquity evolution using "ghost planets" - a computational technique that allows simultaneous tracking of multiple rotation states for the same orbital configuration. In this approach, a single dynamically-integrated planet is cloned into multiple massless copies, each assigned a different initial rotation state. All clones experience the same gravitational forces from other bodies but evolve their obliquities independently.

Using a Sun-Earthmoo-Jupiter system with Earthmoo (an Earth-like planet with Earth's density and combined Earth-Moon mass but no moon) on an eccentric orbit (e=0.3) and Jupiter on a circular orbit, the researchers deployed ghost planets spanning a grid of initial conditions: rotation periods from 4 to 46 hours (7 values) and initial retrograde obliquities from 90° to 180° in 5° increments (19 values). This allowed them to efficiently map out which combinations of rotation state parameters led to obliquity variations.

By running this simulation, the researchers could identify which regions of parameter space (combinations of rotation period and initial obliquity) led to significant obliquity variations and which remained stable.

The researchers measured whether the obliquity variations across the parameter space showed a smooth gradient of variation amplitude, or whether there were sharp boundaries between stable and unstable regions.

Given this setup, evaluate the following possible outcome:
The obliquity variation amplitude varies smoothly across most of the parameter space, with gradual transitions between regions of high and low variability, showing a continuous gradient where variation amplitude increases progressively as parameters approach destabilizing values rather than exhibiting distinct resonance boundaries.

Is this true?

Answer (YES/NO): NO